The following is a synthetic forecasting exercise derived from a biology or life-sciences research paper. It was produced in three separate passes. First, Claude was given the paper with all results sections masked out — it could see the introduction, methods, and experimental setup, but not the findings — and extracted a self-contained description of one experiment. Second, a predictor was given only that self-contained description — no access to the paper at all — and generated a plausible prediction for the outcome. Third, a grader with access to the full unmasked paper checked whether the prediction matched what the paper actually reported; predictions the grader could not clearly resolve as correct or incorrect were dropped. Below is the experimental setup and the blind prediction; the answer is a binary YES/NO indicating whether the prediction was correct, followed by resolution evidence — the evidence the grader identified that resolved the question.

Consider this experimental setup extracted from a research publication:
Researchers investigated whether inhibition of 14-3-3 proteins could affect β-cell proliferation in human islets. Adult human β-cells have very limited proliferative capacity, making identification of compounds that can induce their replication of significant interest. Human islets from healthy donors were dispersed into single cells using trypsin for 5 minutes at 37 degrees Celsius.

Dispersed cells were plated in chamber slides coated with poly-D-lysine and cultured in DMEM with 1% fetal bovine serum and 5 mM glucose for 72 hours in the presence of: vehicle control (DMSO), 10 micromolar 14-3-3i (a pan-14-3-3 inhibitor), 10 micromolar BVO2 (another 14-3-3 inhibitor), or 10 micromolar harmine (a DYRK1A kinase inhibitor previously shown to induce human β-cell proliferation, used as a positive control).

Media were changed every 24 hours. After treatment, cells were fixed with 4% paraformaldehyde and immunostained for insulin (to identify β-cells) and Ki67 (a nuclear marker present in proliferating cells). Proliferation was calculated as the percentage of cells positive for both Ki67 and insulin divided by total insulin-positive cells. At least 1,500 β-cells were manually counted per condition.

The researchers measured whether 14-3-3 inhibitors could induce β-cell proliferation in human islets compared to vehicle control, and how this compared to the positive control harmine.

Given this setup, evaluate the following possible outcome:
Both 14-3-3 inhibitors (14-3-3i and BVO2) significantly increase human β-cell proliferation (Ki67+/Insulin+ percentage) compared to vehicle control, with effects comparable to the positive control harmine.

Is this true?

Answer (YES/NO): YES